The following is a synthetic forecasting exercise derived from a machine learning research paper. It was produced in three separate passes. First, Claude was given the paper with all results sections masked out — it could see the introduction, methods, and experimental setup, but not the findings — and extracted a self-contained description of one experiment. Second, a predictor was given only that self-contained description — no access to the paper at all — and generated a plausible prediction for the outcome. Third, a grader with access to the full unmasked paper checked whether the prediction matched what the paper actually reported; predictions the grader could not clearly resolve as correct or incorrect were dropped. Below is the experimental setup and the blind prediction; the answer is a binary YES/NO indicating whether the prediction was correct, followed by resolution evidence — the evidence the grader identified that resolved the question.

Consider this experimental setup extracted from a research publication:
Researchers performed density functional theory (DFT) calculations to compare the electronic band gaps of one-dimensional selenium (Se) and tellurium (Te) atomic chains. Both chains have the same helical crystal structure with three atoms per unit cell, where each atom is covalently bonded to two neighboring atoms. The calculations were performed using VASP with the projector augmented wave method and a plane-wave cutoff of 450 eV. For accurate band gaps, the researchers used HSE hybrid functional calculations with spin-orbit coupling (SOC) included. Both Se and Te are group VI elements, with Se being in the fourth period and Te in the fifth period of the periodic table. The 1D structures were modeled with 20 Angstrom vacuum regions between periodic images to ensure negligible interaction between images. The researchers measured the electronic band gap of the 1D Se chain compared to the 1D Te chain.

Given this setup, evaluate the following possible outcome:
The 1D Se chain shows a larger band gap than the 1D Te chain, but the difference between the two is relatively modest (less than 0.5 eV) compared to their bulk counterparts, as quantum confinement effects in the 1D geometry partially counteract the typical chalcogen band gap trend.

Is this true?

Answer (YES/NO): NO